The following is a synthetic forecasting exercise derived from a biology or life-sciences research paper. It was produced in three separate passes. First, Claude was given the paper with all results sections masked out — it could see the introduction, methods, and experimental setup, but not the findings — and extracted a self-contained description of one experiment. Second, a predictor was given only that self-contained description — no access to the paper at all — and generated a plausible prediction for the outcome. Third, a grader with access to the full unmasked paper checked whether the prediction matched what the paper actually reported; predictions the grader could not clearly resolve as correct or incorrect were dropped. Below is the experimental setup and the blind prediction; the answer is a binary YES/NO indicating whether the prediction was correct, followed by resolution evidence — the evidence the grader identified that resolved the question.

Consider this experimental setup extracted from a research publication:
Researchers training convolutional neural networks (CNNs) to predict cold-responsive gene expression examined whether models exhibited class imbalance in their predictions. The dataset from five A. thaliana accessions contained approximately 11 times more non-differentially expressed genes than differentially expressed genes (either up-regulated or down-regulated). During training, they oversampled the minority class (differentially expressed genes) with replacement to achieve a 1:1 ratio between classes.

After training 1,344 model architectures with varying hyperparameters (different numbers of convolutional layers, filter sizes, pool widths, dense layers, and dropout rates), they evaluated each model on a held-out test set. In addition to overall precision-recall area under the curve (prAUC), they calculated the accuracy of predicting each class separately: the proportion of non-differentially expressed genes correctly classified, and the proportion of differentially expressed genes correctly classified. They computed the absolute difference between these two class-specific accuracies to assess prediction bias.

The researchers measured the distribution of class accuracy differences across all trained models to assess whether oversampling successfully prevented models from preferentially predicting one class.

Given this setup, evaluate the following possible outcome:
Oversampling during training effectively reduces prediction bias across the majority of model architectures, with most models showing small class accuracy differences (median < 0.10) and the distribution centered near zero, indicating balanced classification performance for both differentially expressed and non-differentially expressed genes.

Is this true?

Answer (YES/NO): NO